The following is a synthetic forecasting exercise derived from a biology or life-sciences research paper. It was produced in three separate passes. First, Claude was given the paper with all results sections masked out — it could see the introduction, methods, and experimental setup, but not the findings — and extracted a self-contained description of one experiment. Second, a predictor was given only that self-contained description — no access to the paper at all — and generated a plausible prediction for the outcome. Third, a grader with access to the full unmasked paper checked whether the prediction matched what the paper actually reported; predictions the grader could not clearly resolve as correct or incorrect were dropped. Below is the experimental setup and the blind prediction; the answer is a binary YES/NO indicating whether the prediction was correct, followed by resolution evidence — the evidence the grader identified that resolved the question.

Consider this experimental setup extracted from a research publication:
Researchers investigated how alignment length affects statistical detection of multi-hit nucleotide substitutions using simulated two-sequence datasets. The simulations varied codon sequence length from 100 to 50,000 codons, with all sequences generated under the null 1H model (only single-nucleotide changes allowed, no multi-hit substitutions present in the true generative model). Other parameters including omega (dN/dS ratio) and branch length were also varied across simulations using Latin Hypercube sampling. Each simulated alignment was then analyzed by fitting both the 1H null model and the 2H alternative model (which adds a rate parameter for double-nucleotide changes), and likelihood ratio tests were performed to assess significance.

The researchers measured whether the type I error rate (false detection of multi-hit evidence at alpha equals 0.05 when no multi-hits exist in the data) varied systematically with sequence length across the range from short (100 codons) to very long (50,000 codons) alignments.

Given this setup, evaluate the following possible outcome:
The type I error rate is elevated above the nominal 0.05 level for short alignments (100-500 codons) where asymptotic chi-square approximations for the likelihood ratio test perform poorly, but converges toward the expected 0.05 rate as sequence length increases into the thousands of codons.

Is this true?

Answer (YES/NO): NO